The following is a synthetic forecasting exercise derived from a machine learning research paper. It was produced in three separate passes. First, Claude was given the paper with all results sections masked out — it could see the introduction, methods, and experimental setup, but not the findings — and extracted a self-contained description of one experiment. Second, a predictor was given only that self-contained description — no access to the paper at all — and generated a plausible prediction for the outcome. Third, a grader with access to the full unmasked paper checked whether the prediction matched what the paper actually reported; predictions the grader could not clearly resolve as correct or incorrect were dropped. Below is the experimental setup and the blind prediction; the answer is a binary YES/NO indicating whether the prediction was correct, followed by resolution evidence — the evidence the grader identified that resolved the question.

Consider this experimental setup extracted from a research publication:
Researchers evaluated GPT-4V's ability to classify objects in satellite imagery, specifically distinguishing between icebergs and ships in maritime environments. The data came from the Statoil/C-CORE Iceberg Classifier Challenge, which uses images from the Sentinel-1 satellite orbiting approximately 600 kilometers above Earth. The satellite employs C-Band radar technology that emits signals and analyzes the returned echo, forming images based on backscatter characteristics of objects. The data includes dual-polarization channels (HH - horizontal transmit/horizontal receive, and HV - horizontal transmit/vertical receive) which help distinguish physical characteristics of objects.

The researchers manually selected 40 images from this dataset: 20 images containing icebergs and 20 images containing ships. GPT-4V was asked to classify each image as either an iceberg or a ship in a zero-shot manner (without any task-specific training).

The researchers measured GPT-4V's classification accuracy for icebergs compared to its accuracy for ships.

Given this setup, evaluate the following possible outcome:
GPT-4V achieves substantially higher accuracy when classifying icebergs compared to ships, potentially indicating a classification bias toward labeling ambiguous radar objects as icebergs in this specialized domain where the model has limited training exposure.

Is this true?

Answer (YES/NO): NO